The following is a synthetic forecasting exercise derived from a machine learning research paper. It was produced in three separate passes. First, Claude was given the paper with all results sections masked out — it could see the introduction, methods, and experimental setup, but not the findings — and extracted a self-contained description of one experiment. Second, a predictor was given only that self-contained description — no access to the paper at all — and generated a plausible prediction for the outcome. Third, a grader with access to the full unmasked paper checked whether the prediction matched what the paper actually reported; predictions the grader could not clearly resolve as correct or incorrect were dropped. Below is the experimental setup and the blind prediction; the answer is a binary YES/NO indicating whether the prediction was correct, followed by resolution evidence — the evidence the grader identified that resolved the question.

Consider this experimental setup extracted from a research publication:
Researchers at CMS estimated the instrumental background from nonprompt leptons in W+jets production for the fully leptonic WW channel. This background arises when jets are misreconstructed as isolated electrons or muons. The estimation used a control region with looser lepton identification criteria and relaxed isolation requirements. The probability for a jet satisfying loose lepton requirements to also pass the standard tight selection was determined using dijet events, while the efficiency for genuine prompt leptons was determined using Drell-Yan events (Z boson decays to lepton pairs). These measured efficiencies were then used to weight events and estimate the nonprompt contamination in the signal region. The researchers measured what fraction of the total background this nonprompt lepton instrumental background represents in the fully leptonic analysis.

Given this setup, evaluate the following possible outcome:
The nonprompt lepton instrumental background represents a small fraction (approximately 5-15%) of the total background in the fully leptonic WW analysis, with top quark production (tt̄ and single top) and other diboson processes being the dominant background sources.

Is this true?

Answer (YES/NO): NO